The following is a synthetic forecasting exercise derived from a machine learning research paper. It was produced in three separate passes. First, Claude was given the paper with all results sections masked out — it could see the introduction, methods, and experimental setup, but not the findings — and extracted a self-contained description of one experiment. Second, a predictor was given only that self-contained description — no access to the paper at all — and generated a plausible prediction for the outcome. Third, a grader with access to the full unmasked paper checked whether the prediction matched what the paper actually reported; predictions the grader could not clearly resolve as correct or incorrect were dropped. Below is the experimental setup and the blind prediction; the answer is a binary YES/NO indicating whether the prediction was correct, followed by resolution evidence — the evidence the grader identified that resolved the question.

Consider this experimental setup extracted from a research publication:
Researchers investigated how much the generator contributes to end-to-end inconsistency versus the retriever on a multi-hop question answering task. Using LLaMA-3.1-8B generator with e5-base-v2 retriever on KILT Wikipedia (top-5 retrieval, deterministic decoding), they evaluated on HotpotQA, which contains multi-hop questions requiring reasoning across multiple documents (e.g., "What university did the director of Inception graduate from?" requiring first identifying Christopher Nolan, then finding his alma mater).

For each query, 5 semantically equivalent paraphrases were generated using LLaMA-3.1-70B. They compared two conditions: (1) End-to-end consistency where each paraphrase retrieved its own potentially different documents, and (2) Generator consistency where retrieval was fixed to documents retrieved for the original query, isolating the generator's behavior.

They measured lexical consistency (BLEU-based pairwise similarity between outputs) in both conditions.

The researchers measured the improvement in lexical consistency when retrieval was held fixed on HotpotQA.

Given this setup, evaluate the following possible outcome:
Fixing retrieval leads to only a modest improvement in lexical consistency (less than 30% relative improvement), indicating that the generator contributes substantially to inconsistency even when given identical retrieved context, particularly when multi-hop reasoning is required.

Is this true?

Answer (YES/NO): YES